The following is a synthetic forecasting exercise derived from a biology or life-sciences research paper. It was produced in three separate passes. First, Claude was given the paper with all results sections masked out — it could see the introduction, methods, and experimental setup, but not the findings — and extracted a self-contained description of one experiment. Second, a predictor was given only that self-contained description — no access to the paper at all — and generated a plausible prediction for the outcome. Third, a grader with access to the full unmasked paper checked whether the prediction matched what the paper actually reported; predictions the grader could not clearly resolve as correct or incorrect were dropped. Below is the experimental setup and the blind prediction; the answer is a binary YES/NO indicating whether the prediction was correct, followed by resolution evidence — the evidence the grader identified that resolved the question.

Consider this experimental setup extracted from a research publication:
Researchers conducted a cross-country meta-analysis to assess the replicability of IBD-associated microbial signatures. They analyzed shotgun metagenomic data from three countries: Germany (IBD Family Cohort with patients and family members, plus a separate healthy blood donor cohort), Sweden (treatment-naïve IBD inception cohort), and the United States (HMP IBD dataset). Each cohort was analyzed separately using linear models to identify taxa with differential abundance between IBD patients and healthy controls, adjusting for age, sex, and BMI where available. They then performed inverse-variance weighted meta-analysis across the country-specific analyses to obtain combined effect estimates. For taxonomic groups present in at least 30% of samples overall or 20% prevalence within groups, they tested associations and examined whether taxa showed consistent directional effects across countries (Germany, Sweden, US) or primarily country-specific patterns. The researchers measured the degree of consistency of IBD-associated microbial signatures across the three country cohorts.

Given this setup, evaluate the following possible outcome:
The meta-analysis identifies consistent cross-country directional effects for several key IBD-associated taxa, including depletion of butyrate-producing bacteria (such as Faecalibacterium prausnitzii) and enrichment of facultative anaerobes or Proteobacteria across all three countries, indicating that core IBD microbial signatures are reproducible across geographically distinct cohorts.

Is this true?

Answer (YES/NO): YES